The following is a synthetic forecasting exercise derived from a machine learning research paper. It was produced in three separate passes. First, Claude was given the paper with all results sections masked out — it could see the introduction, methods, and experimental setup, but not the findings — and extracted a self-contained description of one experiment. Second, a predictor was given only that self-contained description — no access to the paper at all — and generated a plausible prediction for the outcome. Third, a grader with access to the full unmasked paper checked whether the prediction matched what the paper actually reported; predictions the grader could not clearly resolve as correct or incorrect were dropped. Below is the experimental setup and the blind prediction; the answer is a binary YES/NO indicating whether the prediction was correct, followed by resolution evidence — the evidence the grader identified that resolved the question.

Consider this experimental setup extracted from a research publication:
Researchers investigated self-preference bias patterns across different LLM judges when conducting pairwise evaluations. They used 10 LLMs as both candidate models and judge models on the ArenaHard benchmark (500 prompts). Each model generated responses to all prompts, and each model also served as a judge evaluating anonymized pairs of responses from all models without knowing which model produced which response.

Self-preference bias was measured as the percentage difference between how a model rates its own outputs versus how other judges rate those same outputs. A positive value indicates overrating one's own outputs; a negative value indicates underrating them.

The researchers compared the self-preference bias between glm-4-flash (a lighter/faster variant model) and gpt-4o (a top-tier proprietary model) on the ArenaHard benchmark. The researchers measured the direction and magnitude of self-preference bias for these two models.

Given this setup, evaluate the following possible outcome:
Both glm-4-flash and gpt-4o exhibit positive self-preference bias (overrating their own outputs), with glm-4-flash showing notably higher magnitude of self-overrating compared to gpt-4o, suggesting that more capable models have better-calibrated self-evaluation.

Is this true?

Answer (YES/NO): NO